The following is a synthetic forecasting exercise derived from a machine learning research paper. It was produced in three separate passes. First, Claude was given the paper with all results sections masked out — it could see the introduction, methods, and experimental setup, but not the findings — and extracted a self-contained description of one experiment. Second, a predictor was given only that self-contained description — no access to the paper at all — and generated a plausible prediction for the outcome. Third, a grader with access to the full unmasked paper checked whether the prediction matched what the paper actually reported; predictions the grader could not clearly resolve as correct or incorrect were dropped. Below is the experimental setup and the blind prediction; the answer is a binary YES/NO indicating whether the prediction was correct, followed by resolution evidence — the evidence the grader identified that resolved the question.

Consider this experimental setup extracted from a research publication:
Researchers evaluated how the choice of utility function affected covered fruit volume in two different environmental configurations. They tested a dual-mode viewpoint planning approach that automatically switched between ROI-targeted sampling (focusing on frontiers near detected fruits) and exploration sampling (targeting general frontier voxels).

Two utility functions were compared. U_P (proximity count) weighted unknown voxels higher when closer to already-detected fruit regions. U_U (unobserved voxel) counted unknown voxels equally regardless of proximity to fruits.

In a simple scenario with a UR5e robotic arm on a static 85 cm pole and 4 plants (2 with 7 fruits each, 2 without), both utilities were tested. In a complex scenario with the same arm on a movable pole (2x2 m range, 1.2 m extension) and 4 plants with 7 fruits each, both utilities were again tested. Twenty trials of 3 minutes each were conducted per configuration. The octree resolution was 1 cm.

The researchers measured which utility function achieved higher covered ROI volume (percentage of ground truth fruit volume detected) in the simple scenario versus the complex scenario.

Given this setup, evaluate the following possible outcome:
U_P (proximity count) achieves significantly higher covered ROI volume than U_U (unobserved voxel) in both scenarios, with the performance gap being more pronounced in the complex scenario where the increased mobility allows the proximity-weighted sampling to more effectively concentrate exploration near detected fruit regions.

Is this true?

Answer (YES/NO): NO